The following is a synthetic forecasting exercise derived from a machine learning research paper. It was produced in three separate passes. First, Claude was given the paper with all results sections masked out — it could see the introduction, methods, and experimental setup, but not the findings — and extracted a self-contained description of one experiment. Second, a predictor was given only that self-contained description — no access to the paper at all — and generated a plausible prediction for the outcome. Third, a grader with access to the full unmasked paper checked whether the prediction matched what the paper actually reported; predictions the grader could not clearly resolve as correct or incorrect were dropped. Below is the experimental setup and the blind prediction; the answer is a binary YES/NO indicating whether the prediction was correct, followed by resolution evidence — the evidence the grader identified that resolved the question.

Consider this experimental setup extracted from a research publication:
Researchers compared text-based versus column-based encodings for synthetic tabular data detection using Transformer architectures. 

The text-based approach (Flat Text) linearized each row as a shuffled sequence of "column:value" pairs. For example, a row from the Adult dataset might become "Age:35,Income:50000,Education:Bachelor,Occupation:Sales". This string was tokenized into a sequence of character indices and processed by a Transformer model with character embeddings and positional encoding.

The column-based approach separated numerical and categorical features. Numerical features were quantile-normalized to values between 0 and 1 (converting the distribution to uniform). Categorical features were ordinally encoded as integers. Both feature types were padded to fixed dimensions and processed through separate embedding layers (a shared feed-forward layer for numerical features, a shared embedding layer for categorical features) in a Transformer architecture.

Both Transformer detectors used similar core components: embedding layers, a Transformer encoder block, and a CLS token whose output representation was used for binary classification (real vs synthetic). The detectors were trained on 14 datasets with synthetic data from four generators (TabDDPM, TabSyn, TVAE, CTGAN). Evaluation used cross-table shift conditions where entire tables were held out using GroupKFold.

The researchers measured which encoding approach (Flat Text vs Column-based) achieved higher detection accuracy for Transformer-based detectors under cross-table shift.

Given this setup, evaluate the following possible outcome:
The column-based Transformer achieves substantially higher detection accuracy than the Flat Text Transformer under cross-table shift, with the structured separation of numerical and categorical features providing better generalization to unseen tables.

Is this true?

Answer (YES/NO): NO